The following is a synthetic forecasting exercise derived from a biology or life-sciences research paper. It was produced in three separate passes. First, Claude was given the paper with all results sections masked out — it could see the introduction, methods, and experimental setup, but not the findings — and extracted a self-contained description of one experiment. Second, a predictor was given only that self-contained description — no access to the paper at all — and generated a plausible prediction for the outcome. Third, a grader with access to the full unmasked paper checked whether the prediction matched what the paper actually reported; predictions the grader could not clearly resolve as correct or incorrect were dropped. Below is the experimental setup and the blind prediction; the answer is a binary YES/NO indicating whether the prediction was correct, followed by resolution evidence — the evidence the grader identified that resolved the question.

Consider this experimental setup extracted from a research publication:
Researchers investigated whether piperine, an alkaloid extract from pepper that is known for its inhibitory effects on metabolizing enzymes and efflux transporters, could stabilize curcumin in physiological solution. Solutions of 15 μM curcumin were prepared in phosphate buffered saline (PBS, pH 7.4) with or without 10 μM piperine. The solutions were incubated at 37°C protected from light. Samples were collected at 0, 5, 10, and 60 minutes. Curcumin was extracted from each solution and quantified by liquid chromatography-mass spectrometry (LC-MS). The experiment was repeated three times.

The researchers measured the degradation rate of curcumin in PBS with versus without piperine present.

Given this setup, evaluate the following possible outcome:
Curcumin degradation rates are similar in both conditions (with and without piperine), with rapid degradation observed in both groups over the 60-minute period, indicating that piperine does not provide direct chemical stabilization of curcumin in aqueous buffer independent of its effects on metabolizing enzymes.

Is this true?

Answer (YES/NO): YES